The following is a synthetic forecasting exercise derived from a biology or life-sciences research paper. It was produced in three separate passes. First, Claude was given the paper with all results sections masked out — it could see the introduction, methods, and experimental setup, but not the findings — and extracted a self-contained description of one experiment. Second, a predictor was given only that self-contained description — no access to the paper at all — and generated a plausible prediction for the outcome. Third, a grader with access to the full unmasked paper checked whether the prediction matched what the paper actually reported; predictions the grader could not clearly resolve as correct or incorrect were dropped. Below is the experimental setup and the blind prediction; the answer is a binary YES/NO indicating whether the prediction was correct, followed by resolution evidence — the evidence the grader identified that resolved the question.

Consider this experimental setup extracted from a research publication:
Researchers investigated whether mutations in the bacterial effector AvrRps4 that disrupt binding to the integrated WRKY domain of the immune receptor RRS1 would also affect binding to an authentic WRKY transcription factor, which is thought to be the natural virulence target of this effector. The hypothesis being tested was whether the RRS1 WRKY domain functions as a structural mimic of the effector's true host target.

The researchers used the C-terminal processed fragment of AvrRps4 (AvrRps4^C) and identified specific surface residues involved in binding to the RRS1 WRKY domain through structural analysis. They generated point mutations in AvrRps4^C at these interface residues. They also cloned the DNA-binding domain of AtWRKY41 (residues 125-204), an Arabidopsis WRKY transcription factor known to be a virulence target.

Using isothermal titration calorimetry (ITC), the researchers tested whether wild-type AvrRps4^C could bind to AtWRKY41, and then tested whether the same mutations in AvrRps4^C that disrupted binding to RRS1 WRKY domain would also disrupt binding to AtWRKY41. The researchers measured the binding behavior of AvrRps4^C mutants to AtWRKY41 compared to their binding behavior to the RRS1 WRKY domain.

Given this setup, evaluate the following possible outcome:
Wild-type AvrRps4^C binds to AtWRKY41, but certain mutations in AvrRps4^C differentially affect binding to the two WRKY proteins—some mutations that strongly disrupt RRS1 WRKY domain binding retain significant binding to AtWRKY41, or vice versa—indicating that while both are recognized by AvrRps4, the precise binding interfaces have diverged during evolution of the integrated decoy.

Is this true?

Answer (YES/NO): NO